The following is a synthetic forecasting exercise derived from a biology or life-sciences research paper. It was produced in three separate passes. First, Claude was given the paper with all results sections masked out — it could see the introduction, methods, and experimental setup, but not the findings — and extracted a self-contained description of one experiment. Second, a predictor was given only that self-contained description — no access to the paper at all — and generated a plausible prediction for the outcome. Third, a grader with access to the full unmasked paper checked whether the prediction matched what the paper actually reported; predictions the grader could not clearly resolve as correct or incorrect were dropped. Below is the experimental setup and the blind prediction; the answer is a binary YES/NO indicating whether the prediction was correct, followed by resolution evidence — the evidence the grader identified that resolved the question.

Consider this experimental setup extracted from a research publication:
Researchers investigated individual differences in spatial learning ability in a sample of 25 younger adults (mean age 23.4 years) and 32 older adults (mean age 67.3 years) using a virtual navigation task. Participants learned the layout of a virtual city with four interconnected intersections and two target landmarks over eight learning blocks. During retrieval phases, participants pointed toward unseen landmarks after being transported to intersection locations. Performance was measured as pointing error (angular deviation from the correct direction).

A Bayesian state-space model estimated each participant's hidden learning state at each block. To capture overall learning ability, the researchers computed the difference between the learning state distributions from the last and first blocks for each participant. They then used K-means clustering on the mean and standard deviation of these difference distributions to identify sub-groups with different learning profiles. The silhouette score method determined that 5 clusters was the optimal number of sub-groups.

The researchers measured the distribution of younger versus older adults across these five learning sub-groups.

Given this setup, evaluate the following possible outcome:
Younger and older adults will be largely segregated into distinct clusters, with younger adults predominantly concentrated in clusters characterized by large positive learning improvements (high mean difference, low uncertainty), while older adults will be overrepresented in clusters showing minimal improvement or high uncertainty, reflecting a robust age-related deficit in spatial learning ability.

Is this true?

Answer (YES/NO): NO